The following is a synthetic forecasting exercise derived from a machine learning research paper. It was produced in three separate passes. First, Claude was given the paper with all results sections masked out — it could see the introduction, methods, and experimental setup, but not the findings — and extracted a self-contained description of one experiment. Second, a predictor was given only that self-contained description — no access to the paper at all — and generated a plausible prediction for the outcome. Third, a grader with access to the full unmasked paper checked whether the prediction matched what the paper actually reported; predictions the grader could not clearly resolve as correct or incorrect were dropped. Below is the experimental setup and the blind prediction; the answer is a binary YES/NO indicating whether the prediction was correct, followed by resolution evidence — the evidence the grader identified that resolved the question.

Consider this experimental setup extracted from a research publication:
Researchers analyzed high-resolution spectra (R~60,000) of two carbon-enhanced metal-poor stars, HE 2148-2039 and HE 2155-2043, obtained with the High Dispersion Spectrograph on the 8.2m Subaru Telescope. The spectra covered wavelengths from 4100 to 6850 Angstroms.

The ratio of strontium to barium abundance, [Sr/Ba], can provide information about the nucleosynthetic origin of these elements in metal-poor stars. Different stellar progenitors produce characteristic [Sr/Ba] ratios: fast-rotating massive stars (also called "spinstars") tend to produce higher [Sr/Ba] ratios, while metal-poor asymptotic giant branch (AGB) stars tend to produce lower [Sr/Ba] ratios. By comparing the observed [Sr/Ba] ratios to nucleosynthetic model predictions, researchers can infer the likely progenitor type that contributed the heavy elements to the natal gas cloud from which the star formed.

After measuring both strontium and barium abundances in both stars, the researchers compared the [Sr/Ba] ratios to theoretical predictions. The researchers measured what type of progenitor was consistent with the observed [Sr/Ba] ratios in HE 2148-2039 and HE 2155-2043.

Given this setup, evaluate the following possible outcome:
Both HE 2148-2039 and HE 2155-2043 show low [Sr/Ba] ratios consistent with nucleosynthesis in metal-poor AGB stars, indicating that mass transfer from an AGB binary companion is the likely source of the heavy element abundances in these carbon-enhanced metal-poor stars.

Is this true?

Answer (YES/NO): NO